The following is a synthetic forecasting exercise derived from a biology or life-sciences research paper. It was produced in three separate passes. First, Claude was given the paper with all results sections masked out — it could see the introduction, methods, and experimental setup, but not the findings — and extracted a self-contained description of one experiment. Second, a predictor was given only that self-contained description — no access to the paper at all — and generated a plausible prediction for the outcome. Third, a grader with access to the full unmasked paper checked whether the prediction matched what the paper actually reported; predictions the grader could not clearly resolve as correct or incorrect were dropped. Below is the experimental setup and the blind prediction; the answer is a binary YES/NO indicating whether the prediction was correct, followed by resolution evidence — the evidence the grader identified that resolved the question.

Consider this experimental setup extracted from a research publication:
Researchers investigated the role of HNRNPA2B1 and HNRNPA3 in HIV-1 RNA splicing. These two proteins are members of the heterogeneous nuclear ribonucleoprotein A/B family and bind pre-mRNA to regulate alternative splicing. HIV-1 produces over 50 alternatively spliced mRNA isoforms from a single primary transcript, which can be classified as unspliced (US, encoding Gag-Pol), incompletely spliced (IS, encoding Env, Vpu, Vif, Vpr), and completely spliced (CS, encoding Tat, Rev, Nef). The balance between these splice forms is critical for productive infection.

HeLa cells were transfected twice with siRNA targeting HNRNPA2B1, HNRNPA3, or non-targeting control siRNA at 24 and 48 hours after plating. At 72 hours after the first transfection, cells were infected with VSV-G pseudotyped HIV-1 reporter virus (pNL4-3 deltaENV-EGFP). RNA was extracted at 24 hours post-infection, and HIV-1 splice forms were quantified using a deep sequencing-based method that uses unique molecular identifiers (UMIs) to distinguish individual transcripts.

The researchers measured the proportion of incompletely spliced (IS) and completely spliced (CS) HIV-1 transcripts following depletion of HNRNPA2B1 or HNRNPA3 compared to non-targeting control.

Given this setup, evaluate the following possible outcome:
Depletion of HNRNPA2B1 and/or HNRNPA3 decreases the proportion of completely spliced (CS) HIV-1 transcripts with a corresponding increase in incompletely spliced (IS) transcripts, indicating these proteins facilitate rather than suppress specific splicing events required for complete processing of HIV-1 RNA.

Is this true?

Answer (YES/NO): YES